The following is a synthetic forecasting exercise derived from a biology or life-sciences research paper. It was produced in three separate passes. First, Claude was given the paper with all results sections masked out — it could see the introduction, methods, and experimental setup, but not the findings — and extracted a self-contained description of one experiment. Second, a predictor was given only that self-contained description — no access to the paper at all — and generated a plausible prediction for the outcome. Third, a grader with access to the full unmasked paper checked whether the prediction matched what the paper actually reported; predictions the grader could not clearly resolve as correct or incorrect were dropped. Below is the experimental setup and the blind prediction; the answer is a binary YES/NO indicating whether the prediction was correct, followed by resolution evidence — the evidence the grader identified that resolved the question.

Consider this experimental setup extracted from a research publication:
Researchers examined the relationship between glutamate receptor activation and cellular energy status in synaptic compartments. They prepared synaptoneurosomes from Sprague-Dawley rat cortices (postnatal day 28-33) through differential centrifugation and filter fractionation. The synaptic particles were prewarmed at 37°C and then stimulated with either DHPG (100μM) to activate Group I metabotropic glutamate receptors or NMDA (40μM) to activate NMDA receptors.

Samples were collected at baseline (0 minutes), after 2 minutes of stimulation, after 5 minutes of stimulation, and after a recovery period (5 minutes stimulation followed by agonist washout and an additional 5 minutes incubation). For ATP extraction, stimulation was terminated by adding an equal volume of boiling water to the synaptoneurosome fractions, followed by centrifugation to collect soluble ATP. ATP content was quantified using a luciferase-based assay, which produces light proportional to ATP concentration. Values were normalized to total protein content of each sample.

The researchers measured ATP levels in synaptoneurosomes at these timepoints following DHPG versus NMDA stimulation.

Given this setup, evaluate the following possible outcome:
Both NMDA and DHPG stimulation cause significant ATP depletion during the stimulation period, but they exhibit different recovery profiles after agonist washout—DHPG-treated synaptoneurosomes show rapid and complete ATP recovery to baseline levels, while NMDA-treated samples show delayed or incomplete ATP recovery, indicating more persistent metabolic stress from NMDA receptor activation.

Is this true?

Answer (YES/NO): NO